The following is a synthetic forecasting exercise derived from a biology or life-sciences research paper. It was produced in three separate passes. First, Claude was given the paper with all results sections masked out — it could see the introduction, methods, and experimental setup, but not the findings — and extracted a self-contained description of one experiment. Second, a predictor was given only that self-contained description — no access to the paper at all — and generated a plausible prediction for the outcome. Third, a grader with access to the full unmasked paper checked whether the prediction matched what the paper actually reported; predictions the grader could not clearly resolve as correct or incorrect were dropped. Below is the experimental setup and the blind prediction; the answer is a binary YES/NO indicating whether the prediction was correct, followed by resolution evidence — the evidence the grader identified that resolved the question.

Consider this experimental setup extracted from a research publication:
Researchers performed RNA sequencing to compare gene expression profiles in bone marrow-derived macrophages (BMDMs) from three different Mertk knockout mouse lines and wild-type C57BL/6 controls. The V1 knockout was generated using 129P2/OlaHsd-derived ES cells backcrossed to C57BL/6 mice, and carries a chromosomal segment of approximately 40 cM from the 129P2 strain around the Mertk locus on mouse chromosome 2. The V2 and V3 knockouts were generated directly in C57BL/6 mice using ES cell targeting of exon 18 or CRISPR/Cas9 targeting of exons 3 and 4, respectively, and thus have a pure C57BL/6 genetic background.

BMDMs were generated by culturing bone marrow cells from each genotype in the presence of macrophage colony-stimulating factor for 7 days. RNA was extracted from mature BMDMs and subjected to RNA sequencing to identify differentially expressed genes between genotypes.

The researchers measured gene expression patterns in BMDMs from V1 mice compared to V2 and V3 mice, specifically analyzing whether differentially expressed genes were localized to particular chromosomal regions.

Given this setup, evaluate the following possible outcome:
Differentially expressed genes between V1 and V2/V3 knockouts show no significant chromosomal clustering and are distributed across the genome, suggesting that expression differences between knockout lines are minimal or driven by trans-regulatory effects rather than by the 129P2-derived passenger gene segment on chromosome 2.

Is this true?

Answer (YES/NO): NO